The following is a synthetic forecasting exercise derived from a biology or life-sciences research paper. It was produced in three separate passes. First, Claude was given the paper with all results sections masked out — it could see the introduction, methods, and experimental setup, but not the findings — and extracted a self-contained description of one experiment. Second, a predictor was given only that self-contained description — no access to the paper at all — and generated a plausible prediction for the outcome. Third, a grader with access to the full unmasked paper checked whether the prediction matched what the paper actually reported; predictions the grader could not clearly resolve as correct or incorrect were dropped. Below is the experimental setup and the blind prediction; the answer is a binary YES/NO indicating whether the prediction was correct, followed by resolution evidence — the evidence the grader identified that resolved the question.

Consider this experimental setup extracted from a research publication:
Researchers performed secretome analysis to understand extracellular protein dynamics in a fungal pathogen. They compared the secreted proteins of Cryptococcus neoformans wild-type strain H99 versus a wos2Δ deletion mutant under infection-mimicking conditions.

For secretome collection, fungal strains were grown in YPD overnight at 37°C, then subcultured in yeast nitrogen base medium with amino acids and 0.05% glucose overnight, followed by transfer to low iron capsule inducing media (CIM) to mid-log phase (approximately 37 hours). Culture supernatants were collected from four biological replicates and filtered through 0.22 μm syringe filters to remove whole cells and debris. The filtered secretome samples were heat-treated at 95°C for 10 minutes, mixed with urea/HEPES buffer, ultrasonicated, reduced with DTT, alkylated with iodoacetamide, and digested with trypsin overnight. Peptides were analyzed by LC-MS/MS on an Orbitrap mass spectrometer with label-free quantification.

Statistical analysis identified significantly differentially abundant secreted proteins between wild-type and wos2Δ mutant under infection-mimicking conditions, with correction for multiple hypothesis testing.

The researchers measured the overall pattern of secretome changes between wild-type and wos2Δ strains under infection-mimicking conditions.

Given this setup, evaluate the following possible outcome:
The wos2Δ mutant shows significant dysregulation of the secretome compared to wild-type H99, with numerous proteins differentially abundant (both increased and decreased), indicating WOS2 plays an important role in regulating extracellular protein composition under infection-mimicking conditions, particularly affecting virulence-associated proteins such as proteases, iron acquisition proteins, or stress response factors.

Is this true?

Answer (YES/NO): NO